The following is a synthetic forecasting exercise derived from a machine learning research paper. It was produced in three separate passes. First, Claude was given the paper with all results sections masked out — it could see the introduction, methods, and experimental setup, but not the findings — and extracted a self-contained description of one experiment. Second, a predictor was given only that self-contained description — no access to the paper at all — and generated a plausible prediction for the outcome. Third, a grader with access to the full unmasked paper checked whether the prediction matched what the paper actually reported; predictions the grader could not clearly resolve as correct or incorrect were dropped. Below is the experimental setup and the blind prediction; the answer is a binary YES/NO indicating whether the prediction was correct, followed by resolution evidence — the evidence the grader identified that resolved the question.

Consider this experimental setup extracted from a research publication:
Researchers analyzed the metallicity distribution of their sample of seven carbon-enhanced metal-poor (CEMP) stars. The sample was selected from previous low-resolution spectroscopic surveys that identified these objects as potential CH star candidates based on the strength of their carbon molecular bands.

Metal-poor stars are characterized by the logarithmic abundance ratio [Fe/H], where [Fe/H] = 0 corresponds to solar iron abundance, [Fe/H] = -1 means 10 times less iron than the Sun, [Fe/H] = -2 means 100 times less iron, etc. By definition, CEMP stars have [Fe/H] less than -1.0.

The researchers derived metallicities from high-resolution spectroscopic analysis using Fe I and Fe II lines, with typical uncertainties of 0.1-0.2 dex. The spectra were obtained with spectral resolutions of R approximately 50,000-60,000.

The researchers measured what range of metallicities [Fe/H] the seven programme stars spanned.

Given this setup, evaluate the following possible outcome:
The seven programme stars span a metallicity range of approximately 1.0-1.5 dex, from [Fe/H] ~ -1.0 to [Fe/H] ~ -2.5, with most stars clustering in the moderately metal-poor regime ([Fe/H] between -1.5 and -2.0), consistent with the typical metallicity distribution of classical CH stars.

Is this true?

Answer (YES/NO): NO